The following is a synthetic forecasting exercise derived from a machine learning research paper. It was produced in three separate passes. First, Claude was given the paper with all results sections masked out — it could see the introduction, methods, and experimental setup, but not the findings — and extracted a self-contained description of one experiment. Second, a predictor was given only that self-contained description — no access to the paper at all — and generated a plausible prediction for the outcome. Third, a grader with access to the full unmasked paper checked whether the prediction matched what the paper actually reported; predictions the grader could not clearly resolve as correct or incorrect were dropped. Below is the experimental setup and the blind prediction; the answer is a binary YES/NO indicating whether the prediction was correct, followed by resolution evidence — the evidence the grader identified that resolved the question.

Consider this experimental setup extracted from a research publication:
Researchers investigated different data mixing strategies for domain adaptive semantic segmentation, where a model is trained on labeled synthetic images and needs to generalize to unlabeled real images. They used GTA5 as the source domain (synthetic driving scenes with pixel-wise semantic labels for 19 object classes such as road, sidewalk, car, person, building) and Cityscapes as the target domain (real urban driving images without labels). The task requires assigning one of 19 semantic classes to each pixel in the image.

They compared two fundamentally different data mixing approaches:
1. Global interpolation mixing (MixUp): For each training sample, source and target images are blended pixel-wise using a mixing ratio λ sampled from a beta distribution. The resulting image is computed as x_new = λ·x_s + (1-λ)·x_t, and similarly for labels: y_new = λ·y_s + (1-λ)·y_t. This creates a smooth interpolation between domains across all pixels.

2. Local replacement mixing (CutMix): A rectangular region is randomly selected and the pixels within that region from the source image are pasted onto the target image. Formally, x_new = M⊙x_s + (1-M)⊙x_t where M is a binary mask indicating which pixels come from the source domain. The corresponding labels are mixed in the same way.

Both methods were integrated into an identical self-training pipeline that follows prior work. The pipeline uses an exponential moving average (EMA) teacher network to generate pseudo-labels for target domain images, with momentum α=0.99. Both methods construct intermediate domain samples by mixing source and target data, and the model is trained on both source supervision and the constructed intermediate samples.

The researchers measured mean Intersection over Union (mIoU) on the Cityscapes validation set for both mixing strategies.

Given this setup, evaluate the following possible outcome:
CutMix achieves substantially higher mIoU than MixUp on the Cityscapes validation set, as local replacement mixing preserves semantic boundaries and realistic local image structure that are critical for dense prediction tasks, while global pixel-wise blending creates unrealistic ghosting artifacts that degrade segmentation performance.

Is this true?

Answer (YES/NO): YES